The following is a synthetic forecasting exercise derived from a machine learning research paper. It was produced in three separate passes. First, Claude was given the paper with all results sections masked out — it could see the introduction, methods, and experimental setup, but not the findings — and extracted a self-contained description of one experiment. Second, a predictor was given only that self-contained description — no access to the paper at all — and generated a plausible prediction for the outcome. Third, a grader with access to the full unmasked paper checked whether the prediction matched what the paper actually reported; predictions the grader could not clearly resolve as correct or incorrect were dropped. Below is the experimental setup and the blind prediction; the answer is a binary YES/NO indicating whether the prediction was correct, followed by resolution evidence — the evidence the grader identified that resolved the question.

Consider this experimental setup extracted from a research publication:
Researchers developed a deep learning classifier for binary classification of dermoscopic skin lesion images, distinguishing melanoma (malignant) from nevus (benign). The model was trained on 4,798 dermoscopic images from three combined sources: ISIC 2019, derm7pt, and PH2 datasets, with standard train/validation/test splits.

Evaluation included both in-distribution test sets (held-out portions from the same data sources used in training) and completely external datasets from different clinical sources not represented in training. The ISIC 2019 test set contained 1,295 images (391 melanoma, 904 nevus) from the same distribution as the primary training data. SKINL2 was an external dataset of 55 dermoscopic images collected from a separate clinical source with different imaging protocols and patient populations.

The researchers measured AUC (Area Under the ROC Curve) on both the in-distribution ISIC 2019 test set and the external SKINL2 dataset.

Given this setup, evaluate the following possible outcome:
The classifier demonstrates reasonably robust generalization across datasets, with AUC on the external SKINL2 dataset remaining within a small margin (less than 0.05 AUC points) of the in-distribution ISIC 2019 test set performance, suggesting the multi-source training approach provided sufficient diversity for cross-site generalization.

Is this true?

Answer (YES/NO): NO